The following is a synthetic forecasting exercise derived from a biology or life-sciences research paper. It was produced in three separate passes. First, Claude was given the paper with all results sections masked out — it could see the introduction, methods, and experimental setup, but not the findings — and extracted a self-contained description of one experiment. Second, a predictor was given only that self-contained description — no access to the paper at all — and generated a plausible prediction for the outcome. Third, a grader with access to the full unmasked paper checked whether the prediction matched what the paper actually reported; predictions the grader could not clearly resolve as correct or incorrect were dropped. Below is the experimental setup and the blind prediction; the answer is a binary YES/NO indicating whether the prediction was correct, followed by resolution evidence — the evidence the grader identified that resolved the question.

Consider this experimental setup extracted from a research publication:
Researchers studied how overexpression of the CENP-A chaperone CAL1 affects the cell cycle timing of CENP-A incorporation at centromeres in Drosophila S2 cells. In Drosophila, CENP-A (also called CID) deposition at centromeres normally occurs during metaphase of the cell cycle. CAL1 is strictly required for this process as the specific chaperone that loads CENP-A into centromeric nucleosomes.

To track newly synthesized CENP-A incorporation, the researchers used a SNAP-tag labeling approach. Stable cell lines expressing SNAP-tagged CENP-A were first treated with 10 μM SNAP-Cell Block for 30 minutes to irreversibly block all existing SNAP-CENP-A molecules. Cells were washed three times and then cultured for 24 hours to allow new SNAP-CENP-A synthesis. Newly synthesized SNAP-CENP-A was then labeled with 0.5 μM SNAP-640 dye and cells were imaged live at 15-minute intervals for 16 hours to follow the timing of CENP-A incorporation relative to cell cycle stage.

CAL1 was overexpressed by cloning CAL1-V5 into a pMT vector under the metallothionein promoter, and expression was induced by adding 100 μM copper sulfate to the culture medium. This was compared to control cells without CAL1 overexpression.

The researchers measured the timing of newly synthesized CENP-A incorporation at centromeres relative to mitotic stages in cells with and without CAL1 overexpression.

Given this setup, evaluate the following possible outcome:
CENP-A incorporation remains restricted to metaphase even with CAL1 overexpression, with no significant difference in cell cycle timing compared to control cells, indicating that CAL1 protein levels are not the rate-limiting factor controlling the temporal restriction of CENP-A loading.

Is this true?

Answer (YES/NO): NO